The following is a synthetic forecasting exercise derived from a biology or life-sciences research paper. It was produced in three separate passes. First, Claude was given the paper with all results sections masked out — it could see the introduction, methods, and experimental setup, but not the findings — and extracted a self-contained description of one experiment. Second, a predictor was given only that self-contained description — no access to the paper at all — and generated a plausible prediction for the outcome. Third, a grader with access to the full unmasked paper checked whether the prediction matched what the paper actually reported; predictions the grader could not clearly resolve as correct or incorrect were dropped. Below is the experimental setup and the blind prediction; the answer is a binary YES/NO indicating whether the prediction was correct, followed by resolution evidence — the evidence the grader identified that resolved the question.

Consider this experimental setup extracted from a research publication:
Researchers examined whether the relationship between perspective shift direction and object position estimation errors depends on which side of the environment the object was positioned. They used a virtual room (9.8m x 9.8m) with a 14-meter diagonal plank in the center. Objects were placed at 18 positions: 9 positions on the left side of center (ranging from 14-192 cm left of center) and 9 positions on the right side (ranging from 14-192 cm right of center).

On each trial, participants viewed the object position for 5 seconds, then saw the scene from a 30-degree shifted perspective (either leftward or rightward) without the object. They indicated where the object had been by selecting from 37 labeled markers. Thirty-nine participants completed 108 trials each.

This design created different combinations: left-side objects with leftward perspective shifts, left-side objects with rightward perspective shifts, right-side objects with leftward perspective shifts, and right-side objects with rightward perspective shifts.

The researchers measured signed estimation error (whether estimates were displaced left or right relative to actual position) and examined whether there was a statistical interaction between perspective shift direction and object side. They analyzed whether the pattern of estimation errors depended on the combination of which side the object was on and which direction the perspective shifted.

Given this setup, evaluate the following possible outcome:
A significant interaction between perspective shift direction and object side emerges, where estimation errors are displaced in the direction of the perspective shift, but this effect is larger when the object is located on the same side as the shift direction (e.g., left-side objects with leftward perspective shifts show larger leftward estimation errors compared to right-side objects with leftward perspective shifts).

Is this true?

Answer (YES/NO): NO